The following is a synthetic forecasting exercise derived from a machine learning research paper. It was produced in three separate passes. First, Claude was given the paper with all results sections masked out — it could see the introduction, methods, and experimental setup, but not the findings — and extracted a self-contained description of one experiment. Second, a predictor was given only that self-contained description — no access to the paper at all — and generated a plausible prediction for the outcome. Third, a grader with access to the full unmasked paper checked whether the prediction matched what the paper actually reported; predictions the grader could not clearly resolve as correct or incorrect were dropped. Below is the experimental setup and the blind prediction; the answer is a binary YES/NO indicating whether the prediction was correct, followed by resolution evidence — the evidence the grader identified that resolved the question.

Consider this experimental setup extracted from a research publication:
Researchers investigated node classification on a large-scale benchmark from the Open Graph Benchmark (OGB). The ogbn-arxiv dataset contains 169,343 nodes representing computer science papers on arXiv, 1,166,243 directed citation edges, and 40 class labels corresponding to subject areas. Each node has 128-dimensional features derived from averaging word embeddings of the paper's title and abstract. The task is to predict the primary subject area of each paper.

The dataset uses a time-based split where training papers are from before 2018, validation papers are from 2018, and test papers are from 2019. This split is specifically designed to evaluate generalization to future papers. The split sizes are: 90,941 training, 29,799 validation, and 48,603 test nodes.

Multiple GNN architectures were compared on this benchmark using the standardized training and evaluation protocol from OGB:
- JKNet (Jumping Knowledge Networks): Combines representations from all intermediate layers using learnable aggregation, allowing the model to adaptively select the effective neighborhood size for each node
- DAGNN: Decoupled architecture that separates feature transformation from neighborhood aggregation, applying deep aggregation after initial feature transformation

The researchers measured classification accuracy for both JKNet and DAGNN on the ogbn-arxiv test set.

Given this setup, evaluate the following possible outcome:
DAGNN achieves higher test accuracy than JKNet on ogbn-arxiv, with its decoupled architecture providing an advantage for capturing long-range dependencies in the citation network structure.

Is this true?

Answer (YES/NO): NO